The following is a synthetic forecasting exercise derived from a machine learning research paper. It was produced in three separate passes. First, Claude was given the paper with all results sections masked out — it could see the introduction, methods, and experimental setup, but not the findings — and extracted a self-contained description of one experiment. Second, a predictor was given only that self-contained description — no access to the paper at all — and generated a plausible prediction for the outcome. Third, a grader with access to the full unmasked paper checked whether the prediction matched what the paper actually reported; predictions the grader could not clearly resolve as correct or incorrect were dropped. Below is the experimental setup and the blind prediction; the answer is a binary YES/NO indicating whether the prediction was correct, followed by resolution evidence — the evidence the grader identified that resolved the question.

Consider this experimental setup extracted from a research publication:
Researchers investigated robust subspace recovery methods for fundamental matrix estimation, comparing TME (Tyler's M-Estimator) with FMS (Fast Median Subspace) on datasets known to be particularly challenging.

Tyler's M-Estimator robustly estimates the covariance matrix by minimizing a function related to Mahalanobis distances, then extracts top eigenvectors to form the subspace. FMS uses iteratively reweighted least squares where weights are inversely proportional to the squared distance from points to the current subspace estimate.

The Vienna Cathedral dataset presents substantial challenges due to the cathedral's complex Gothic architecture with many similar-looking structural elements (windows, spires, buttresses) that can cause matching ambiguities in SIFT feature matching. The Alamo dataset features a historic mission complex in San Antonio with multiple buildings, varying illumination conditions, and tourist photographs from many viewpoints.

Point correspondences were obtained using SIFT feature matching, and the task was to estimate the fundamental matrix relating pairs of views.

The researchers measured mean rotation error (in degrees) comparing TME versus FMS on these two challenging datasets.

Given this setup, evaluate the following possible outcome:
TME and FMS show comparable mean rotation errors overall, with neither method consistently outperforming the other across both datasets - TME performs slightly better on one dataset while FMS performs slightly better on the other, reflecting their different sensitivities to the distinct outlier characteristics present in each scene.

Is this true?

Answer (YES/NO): NO